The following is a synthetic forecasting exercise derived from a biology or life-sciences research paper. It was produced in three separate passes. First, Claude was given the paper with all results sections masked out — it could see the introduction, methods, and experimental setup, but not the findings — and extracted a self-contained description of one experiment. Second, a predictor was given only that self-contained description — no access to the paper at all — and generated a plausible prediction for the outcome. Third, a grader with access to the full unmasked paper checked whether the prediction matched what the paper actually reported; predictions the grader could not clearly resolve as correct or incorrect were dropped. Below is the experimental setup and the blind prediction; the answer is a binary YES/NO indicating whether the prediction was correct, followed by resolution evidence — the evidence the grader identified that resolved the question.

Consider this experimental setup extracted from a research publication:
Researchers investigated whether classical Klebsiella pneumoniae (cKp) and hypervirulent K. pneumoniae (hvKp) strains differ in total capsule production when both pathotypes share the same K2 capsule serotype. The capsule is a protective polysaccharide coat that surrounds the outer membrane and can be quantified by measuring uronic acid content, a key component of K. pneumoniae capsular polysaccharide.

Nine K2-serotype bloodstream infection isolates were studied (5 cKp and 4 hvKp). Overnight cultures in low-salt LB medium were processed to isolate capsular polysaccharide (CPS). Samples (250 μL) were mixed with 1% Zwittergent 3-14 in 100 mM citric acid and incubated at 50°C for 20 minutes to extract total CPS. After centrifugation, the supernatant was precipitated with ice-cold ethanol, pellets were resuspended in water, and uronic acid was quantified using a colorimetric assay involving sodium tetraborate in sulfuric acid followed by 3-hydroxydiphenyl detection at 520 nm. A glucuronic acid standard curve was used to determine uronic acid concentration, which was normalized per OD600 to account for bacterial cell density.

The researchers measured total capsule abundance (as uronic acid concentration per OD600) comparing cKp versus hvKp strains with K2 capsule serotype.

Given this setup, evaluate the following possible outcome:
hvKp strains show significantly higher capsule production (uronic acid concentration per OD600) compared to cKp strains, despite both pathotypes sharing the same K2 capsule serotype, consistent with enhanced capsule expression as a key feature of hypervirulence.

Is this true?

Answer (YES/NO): NO